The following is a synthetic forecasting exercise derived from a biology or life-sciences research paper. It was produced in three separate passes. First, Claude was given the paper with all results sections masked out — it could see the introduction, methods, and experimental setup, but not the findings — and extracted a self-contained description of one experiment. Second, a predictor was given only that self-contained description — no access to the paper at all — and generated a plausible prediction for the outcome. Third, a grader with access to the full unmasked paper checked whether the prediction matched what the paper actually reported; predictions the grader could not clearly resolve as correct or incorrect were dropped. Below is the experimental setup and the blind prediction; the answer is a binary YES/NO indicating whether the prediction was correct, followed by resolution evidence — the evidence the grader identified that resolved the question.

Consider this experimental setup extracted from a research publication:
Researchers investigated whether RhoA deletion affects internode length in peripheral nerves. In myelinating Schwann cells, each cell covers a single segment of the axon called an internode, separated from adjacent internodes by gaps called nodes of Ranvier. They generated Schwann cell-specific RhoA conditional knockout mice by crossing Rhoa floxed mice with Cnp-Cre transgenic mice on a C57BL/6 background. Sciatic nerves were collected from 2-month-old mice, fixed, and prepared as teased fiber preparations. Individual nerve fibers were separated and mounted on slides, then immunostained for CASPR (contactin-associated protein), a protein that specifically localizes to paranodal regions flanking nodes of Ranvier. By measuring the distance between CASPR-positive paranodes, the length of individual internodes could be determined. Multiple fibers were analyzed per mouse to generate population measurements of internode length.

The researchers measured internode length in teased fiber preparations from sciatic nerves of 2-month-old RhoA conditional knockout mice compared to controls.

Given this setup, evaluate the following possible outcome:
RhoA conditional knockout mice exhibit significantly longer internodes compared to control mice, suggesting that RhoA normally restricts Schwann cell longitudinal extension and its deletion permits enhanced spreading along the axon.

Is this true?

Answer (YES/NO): NO